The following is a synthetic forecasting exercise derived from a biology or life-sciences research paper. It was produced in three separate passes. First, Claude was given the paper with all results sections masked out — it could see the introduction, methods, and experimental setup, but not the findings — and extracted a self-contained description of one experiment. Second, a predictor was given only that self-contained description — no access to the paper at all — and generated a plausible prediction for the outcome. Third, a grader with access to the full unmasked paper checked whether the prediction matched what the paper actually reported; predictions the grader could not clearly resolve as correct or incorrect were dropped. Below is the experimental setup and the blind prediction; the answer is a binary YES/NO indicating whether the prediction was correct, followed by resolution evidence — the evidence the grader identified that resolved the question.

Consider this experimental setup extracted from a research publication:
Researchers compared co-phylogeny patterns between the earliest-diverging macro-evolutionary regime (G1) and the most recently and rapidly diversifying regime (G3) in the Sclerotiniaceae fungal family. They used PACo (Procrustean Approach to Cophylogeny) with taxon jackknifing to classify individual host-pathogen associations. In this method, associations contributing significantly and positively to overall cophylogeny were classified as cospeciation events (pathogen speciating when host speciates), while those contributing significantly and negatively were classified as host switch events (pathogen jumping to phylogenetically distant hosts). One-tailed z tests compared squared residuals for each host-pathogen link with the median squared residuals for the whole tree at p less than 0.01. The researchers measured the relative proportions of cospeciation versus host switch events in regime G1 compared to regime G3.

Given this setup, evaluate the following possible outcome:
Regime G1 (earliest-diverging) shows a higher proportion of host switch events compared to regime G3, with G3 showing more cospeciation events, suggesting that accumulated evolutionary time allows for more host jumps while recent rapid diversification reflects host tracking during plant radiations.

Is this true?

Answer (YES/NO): NO